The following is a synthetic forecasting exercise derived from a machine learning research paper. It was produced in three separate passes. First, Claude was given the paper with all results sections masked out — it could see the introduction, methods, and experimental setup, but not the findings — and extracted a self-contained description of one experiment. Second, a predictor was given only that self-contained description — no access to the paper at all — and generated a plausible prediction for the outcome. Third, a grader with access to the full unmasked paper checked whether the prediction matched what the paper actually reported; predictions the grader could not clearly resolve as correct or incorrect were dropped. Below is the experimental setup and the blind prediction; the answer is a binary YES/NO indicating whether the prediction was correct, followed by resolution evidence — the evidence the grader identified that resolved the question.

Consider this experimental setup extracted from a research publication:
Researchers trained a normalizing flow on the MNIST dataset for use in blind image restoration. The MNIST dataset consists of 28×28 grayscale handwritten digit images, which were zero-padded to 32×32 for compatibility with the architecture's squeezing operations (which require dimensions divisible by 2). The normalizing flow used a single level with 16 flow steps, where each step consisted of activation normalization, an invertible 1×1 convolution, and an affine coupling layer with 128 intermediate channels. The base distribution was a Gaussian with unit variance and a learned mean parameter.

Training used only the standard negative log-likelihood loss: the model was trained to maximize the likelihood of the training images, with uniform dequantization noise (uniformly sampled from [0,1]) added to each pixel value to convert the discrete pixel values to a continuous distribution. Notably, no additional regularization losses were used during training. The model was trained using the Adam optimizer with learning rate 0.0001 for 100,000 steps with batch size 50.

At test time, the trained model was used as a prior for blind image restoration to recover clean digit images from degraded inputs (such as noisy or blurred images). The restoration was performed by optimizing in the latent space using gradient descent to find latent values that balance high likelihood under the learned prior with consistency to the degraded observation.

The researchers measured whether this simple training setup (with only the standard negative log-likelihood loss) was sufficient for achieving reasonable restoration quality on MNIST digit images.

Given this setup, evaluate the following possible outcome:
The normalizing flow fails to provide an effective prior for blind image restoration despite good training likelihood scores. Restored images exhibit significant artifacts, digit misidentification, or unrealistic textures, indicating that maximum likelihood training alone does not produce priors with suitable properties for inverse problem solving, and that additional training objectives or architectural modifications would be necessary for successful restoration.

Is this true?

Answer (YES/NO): NO